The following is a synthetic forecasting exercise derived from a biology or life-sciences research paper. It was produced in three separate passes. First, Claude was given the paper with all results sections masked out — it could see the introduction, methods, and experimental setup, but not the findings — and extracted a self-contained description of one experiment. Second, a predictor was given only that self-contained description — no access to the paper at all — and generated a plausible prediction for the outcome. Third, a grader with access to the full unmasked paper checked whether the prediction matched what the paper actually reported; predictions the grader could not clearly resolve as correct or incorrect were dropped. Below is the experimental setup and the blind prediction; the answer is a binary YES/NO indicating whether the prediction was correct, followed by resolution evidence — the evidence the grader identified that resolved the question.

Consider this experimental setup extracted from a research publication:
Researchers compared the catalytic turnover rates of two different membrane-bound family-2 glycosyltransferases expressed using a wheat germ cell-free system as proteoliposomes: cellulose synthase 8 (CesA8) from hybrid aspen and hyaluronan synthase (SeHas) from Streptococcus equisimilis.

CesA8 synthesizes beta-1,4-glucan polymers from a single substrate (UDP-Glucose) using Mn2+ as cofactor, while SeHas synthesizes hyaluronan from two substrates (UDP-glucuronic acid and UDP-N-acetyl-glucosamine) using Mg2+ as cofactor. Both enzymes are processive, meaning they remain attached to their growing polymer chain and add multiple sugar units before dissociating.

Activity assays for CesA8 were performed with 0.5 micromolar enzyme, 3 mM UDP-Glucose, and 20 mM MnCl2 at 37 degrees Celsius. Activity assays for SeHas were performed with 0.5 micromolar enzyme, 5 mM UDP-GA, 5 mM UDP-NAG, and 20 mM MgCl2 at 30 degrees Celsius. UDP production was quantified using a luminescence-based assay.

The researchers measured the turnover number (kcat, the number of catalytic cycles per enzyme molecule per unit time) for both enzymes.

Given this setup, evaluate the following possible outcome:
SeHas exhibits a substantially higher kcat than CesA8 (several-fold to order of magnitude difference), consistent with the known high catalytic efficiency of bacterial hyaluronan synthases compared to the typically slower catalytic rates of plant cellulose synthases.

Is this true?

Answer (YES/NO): YES